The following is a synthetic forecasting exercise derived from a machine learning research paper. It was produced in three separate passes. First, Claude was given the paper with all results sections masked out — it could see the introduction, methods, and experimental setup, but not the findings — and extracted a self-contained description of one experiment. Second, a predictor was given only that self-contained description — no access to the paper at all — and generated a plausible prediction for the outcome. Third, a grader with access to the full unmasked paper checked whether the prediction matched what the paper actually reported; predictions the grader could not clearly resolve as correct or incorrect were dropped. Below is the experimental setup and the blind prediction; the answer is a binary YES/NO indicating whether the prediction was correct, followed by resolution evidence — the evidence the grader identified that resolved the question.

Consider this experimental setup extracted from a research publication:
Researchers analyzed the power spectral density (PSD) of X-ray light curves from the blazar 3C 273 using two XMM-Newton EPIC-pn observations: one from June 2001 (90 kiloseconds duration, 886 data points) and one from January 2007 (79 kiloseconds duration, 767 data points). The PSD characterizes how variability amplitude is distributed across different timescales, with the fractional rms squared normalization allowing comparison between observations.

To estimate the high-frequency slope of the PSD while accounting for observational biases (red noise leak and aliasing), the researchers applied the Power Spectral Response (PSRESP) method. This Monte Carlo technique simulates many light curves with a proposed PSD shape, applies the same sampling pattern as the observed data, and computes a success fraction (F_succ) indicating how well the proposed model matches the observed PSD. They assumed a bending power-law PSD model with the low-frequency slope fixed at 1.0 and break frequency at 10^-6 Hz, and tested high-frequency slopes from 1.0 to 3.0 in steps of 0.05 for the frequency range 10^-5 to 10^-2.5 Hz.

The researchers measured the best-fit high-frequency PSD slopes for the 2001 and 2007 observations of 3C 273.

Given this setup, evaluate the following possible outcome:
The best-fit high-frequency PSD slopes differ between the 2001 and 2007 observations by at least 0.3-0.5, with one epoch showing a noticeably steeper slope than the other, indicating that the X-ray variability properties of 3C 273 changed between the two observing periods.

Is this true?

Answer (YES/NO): NO